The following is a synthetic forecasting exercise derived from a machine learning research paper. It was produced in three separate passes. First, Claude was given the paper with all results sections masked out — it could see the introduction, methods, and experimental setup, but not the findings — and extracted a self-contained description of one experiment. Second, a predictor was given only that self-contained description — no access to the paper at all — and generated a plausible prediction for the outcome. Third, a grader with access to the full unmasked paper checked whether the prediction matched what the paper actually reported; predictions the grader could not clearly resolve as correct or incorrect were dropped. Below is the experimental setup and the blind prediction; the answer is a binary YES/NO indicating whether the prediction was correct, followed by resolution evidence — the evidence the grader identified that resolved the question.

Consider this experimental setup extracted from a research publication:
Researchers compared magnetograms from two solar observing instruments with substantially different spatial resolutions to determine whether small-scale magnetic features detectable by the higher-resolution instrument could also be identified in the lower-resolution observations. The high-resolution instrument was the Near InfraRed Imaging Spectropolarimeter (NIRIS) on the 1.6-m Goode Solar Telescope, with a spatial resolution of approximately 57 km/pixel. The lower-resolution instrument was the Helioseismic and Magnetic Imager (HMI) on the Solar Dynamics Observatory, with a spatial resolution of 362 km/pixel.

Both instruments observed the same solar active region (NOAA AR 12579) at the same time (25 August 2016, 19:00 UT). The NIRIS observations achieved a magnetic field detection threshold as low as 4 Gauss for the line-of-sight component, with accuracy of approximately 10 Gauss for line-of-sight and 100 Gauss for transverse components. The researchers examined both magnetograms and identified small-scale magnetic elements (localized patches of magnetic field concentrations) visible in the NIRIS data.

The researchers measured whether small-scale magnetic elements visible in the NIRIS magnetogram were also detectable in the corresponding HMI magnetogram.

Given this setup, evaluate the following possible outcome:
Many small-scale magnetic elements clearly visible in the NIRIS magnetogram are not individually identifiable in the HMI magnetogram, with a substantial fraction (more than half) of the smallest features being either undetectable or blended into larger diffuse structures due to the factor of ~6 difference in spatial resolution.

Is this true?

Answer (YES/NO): NO